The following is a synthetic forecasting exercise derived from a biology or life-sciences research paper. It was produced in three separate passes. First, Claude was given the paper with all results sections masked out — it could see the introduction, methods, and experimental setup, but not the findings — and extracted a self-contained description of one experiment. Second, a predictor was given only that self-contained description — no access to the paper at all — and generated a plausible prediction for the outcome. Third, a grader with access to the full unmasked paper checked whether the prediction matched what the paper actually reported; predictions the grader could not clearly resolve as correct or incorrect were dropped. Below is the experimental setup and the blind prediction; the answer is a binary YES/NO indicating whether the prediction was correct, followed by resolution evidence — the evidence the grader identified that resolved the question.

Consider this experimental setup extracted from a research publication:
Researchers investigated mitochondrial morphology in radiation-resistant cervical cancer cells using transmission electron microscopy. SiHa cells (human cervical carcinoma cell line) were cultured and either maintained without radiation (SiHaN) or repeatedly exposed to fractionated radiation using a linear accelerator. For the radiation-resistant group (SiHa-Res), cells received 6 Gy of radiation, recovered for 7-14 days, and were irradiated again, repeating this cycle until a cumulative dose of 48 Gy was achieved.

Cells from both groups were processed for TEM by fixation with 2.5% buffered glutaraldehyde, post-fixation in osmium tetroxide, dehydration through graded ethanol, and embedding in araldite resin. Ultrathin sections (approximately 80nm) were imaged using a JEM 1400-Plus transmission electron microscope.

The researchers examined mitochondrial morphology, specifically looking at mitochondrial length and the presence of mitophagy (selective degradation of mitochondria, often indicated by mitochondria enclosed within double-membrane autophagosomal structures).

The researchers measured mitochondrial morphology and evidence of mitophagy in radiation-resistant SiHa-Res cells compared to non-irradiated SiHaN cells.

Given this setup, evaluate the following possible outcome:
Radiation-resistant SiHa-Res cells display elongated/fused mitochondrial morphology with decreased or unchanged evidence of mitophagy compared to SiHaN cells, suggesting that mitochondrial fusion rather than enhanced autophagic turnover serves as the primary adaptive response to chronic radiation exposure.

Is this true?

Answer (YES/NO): NO